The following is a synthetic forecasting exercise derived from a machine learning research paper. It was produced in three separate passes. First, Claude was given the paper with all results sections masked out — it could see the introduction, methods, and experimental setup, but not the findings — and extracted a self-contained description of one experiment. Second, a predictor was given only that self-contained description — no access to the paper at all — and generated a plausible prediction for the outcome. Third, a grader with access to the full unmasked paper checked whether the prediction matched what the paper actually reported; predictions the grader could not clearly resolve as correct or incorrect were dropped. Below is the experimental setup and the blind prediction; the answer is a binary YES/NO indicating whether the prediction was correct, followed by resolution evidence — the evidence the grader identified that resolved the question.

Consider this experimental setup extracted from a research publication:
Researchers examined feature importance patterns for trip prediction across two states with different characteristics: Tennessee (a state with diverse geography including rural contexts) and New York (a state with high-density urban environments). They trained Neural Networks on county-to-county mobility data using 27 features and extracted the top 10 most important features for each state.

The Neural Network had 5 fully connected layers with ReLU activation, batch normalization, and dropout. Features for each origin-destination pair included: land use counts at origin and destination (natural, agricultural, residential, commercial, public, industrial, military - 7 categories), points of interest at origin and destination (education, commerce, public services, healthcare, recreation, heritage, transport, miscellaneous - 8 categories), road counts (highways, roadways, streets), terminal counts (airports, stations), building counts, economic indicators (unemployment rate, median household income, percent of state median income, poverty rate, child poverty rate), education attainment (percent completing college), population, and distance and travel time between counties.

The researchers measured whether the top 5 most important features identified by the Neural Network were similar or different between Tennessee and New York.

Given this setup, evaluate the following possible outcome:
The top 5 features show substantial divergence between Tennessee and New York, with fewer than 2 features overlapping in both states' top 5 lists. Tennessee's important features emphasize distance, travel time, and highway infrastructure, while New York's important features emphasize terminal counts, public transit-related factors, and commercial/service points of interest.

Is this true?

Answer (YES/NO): NO